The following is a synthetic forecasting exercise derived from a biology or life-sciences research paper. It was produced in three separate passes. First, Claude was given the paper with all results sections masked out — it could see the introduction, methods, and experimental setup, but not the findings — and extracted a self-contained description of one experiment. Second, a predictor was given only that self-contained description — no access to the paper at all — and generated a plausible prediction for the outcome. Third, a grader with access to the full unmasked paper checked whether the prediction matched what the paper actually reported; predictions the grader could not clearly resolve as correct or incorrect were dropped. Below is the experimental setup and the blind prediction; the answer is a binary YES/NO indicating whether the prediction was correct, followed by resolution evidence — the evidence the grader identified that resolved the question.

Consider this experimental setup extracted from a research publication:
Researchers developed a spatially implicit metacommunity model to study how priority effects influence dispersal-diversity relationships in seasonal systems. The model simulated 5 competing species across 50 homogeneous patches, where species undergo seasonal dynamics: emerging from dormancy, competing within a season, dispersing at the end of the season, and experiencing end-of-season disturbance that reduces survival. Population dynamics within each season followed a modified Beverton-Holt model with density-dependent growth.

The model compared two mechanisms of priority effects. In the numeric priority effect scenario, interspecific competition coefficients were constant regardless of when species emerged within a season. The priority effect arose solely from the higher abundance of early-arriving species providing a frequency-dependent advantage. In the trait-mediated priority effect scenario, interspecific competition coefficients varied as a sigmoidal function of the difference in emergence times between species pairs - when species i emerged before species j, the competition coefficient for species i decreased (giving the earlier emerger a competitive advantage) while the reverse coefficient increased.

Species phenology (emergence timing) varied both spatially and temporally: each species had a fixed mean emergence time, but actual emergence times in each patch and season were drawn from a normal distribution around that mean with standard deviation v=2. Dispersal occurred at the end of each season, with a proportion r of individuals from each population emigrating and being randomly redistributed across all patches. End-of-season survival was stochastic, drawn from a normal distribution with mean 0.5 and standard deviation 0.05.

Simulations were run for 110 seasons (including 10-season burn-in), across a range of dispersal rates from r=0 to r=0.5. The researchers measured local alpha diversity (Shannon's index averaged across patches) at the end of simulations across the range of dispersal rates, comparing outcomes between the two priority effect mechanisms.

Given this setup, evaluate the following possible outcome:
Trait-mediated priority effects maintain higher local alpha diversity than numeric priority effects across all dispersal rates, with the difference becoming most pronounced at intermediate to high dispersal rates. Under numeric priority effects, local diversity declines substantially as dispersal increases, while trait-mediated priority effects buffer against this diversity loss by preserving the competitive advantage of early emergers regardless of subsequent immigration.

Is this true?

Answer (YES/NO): NO